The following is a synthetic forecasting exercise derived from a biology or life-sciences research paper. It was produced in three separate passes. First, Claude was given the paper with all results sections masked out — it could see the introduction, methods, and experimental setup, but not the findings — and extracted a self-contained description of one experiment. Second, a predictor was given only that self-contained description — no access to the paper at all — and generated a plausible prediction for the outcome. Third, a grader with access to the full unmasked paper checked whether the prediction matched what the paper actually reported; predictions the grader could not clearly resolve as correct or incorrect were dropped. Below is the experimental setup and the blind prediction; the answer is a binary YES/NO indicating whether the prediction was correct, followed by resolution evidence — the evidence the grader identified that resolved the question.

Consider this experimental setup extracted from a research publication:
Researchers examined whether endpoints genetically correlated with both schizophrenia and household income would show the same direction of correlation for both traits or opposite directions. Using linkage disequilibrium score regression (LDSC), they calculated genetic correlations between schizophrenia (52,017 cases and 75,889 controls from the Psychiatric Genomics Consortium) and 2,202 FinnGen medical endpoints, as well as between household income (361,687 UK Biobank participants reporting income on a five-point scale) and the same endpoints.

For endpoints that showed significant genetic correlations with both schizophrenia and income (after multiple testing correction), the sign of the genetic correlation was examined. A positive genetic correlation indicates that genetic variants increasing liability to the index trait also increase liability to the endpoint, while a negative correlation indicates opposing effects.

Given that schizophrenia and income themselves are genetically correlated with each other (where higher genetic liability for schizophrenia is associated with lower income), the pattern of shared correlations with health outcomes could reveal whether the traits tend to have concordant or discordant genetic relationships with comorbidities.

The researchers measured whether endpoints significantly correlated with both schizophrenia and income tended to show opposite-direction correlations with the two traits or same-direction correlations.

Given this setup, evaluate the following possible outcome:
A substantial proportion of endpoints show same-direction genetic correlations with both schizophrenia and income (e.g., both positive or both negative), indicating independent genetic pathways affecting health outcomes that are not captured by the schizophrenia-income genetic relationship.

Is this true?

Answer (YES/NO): NO